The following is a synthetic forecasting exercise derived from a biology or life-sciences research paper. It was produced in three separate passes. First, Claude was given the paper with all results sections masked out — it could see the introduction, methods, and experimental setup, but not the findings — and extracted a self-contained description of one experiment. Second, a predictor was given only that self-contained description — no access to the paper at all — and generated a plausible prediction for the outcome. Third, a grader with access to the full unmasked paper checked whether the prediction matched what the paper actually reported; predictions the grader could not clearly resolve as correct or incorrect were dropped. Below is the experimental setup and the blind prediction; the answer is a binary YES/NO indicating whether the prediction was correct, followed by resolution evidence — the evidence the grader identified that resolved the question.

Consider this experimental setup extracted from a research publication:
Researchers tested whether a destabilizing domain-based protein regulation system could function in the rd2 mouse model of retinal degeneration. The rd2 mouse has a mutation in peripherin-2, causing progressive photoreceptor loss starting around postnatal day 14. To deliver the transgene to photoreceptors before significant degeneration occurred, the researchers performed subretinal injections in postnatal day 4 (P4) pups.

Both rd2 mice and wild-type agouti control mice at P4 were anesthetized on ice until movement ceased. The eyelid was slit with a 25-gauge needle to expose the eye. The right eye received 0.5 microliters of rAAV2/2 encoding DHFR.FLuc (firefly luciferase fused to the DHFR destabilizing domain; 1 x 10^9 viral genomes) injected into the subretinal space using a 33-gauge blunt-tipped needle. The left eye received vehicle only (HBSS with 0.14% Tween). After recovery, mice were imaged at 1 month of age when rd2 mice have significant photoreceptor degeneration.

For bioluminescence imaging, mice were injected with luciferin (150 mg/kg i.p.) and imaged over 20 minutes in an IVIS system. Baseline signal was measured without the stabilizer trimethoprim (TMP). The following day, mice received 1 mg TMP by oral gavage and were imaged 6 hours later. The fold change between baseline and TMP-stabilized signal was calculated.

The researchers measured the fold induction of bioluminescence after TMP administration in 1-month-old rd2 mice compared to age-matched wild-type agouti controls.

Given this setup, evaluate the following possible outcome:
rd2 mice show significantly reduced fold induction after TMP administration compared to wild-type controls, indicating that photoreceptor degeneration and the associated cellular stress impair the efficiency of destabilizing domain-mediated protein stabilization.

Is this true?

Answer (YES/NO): NO